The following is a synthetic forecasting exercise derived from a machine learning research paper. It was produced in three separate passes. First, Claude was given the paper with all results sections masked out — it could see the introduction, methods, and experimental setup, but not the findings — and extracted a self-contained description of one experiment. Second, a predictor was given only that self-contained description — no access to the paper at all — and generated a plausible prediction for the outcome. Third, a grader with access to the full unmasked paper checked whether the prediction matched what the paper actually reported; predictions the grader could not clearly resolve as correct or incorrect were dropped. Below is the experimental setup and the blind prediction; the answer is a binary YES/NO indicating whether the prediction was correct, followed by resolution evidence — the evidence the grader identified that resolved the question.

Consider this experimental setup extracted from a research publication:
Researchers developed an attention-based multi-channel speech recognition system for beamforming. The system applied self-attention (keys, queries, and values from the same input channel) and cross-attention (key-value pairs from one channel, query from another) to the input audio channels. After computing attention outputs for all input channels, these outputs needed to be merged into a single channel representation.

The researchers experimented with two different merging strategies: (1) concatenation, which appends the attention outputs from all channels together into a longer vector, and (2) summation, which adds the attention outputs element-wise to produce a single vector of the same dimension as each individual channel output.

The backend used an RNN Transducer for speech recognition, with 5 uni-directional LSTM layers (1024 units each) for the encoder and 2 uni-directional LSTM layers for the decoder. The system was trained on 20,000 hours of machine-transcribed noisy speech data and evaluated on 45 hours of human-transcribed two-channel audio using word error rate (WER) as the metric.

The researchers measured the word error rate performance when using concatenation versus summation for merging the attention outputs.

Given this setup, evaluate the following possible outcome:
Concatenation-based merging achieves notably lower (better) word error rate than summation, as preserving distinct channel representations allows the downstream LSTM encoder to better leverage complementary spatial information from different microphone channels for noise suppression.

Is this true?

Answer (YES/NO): NO